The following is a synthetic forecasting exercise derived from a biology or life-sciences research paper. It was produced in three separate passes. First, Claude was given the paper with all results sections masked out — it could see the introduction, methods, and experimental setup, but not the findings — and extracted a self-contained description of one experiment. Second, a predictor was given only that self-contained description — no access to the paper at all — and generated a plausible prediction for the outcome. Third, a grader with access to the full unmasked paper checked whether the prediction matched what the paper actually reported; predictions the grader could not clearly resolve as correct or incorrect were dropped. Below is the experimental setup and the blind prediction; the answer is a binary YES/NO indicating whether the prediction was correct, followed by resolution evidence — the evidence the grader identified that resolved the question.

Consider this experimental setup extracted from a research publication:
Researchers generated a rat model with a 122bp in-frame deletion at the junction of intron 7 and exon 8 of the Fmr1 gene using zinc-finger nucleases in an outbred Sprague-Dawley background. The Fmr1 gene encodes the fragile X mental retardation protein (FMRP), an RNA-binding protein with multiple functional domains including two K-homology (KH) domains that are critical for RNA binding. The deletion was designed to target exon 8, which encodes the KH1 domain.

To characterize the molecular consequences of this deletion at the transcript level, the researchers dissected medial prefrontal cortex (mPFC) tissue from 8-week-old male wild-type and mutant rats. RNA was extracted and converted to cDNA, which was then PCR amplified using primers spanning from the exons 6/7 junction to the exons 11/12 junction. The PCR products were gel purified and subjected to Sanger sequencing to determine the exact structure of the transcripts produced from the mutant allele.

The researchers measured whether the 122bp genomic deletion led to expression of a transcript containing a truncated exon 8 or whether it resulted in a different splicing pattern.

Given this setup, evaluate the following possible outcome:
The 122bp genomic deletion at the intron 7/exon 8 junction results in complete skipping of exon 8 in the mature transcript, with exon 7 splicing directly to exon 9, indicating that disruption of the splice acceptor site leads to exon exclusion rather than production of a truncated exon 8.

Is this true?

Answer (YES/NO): YES